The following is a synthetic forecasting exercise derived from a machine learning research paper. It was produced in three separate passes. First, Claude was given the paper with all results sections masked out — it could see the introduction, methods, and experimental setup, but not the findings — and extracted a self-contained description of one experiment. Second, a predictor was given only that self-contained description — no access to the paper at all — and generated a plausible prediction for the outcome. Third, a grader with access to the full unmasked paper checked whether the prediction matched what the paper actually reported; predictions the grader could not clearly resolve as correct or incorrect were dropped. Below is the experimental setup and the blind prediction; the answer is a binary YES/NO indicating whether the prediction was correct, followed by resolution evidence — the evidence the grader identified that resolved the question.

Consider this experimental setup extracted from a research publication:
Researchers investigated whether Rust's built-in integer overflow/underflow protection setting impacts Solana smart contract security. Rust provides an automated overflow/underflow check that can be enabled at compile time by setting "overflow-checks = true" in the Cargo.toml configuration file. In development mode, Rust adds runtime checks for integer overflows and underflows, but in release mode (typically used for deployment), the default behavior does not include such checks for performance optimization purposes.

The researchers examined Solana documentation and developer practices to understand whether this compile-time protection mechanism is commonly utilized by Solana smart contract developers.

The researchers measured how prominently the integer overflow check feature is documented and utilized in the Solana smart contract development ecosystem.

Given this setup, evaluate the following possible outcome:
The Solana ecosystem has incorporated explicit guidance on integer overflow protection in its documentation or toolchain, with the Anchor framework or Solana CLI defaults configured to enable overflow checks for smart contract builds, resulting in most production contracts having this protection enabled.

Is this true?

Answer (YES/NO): NO